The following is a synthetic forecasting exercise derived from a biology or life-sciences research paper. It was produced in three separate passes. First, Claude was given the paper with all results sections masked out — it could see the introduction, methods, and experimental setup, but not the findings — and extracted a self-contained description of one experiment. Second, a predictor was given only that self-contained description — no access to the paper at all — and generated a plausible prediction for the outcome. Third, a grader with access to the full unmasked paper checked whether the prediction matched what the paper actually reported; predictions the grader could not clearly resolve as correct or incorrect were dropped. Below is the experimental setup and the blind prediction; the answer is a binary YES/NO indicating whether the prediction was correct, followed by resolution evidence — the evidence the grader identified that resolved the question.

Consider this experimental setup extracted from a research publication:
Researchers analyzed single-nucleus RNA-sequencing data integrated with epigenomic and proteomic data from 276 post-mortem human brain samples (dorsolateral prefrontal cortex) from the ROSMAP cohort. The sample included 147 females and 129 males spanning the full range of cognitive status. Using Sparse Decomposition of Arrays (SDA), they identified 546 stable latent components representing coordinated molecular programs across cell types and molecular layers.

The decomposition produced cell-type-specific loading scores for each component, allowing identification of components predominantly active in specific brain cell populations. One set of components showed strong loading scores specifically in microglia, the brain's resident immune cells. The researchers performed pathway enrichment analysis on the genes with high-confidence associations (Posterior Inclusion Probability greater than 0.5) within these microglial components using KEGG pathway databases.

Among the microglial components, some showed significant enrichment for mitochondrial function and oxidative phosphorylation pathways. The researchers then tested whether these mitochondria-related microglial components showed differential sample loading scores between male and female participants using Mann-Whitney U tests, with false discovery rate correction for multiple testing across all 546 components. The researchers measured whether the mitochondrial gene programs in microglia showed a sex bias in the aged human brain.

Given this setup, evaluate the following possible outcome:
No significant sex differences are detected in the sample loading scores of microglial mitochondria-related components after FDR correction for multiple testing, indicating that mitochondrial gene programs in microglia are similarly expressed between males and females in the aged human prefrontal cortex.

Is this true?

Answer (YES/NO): NO